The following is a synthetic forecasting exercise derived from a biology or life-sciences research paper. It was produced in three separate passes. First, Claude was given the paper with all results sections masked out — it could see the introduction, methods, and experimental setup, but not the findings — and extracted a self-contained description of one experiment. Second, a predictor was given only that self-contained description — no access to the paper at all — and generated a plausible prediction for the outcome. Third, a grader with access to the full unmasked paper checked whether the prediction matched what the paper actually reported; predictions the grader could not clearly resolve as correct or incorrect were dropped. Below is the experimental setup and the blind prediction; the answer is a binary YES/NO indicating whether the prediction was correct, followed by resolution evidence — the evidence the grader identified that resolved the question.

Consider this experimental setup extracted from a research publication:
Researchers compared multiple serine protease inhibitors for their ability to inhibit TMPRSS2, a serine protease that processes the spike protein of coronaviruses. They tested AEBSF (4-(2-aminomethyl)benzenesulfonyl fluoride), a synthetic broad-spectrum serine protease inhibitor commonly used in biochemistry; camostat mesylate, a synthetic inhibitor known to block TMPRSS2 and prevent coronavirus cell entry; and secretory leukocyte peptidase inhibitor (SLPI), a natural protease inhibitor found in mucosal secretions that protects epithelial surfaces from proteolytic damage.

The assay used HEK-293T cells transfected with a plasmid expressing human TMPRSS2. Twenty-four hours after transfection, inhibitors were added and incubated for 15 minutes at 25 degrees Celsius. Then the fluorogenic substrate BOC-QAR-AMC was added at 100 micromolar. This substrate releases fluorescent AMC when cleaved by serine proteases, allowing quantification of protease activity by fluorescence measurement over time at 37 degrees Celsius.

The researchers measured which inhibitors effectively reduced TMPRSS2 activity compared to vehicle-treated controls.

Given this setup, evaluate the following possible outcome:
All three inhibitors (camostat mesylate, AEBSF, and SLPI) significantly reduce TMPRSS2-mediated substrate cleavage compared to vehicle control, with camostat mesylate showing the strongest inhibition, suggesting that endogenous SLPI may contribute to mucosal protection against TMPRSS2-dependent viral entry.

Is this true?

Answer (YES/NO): NO